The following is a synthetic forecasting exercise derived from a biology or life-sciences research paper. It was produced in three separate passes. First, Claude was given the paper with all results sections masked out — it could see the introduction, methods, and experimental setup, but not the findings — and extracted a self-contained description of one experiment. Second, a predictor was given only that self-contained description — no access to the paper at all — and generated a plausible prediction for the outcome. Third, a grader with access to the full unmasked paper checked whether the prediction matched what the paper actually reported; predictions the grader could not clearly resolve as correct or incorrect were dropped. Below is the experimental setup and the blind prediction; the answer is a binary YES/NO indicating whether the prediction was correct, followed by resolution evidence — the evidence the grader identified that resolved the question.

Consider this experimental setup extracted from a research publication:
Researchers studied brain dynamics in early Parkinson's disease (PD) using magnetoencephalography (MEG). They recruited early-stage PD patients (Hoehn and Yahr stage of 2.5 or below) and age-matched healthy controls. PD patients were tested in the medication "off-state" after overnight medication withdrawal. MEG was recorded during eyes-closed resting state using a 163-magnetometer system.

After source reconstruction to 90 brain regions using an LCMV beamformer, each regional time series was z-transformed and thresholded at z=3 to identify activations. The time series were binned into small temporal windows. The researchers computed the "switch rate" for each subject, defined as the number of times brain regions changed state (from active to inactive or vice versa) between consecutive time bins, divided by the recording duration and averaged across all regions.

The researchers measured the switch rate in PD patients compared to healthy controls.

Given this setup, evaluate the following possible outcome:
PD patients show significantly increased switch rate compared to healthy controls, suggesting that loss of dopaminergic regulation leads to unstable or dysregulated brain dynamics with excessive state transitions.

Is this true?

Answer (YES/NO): YES